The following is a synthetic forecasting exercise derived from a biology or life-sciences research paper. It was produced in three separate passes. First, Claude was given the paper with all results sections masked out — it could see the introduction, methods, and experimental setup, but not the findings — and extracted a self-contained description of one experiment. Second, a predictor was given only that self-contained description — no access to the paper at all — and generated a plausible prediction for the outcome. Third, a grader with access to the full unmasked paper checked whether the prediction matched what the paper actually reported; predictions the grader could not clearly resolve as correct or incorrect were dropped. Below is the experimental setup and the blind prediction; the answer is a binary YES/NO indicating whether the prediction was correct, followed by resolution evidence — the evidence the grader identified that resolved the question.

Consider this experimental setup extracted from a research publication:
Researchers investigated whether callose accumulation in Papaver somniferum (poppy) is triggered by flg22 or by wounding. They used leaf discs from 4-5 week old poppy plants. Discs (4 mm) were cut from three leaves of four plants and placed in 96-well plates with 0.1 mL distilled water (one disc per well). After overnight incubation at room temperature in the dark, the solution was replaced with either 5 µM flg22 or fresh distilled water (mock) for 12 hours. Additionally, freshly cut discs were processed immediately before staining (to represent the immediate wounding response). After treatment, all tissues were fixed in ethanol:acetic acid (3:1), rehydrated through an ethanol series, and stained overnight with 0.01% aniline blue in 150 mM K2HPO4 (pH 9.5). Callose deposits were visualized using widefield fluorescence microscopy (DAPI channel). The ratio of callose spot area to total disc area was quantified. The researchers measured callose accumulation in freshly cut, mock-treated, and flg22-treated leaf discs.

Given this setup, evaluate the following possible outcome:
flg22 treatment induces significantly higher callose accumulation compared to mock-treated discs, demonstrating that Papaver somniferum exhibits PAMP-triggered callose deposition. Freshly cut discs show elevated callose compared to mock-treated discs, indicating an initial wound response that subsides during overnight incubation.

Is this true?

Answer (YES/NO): NO